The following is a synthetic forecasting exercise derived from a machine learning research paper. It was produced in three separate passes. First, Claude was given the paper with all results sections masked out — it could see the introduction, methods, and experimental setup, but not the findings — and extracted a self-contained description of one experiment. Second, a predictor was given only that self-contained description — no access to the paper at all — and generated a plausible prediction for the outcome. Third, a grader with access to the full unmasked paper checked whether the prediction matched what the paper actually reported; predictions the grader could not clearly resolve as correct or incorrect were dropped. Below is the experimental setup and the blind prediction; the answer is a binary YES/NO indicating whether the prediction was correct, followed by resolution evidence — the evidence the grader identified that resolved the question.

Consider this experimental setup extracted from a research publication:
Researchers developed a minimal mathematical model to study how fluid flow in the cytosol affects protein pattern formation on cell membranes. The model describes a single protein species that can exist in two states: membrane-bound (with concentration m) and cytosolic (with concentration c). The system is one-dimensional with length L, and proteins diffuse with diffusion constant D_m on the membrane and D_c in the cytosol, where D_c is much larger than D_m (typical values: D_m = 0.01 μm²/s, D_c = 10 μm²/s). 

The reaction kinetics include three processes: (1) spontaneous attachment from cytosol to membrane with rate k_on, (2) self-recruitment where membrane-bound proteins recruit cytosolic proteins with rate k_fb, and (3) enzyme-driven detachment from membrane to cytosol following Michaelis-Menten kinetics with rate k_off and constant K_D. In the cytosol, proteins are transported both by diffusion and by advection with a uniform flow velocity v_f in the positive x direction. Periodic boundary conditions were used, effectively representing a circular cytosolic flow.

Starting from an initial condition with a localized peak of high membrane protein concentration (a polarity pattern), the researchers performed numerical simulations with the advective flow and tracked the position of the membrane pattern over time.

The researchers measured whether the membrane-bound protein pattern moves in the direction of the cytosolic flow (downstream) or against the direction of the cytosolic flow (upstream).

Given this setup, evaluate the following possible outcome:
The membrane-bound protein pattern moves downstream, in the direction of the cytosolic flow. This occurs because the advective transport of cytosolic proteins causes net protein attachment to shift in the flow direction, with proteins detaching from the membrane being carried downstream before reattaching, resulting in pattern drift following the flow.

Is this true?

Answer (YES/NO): NO